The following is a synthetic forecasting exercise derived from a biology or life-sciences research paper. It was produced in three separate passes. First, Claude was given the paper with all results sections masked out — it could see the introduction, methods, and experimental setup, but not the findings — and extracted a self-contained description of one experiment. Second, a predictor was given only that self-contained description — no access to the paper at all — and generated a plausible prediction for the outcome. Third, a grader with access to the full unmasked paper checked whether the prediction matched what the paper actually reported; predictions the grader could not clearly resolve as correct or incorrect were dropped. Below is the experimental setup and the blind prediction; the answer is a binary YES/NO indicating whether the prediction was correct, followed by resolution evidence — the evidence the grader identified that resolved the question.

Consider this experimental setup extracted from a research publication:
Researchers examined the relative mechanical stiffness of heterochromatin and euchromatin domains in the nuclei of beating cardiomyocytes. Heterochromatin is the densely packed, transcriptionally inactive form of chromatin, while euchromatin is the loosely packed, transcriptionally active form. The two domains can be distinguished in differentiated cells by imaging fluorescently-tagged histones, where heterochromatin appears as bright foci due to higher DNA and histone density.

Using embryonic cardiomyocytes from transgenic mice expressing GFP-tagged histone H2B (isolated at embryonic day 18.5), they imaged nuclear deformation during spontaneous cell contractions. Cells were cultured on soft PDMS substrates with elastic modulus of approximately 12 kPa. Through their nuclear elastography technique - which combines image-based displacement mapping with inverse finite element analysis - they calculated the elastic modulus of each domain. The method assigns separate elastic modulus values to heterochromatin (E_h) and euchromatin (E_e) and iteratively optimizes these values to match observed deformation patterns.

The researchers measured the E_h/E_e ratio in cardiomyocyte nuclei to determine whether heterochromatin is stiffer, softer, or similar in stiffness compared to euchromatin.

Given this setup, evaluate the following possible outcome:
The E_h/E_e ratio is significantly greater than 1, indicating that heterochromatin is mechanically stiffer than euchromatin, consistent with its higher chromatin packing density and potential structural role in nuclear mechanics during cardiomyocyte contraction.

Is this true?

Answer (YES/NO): YES